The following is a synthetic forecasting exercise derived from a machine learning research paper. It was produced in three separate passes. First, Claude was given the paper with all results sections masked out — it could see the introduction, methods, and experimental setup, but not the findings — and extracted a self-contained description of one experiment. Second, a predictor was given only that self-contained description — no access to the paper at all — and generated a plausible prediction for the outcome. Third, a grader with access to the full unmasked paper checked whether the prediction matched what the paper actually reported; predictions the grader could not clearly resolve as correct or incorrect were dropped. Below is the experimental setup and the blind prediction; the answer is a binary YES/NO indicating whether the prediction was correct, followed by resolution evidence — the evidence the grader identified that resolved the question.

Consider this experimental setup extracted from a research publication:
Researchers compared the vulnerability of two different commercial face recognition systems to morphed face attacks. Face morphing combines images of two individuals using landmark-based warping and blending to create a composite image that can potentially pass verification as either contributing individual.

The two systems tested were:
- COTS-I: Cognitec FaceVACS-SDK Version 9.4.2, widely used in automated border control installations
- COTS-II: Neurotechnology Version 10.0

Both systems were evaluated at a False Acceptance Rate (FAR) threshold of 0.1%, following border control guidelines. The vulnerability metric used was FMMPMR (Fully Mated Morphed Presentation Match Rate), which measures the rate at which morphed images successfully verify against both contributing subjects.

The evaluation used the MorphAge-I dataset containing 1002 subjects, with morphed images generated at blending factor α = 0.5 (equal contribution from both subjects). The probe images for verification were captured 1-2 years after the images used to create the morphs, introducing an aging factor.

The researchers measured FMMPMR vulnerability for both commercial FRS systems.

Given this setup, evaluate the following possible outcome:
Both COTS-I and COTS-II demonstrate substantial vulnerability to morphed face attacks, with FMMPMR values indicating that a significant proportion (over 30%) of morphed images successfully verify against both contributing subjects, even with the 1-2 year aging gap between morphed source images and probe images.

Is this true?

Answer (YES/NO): YES